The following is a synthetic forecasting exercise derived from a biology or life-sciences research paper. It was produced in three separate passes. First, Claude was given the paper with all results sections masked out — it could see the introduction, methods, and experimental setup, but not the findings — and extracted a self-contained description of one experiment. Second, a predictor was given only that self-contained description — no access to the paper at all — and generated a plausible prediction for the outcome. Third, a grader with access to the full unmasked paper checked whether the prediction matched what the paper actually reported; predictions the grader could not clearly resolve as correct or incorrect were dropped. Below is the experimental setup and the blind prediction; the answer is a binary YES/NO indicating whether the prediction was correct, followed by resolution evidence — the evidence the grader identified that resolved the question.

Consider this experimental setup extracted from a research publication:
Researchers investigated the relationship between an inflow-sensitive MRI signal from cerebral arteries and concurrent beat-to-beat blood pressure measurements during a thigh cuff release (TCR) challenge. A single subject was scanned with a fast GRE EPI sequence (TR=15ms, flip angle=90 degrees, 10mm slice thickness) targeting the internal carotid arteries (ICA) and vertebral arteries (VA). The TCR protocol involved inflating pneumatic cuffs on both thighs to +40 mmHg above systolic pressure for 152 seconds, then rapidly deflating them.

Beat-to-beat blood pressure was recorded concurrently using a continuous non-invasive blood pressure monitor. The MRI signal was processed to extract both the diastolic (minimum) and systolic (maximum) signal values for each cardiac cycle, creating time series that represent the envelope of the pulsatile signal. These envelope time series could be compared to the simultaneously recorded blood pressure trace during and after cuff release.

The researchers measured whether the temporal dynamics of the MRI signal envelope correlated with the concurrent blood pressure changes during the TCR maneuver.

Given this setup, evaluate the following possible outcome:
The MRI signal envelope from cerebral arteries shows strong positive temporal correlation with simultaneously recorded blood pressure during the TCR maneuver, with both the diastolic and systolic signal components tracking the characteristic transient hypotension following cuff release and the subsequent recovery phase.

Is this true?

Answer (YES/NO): NO